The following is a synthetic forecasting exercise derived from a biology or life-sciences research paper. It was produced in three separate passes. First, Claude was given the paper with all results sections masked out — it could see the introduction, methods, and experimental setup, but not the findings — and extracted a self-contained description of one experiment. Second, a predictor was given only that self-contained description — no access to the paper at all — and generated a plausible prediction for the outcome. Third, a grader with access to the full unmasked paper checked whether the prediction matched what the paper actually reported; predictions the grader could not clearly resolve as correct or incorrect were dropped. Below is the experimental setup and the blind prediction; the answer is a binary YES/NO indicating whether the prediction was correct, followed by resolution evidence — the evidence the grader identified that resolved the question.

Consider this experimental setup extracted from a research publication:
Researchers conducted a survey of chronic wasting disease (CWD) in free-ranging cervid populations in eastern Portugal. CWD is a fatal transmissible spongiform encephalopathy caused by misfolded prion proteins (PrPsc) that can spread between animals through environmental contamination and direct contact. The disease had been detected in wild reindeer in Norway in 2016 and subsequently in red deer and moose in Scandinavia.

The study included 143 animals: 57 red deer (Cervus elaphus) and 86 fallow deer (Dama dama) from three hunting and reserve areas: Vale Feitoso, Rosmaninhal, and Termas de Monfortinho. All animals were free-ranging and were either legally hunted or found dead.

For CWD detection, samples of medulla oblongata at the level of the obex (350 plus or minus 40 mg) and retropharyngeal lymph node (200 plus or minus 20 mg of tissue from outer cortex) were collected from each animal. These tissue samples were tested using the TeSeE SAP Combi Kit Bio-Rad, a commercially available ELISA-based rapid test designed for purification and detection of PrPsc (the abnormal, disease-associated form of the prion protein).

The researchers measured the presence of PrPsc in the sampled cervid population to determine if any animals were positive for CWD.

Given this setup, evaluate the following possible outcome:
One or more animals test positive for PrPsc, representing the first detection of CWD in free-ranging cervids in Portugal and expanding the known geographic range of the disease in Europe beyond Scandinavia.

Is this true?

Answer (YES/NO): NO